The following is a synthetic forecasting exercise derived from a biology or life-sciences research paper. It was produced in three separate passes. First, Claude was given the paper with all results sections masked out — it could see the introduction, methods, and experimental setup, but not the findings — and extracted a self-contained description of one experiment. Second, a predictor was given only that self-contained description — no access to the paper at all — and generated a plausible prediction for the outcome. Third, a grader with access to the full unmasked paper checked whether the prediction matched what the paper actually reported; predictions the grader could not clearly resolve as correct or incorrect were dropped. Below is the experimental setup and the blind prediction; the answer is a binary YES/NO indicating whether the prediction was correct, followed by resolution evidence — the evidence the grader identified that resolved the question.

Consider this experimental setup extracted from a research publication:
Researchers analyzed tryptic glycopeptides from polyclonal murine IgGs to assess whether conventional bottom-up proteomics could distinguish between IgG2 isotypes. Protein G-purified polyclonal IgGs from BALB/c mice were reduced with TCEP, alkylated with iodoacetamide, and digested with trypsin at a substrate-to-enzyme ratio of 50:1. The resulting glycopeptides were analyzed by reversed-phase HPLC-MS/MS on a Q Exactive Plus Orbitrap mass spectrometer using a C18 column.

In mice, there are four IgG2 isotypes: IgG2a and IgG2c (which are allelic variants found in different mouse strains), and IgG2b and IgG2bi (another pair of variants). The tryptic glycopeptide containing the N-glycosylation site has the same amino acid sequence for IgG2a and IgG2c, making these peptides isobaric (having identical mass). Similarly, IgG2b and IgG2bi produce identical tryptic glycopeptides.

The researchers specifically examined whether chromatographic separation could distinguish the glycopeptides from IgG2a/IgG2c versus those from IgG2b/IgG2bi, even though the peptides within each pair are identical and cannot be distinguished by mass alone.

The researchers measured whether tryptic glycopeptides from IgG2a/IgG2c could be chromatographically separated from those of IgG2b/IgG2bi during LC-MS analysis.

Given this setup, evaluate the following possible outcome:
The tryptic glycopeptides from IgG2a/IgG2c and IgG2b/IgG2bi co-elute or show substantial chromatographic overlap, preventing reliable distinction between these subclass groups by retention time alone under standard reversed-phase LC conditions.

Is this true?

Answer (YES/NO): NO